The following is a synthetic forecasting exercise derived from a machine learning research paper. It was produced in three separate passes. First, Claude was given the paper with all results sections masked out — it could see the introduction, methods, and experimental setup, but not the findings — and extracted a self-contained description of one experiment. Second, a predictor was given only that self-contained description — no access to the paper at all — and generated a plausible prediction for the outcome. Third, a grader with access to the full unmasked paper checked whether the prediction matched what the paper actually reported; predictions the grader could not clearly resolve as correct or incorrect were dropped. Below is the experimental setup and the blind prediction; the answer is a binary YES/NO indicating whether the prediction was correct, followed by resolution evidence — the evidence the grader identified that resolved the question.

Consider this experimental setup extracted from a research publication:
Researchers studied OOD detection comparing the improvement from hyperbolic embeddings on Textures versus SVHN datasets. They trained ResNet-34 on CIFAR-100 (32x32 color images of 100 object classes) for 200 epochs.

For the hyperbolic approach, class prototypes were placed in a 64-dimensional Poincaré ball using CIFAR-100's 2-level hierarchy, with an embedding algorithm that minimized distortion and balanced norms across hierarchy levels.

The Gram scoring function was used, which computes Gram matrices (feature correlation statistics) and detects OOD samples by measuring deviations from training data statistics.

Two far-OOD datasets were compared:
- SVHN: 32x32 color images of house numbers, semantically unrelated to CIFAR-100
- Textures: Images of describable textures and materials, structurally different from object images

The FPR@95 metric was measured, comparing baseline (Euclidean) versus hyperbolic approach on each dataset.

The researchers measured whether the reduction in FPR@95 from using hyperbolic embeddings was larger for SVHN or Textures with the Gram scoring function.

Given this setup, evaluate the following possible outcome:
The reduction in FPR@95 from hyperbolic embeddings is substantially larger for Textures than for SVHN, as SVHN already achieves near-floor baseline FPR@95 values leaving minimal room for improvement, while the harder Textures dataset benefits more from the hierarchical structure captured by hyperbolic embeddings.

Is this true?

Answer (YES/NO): NO